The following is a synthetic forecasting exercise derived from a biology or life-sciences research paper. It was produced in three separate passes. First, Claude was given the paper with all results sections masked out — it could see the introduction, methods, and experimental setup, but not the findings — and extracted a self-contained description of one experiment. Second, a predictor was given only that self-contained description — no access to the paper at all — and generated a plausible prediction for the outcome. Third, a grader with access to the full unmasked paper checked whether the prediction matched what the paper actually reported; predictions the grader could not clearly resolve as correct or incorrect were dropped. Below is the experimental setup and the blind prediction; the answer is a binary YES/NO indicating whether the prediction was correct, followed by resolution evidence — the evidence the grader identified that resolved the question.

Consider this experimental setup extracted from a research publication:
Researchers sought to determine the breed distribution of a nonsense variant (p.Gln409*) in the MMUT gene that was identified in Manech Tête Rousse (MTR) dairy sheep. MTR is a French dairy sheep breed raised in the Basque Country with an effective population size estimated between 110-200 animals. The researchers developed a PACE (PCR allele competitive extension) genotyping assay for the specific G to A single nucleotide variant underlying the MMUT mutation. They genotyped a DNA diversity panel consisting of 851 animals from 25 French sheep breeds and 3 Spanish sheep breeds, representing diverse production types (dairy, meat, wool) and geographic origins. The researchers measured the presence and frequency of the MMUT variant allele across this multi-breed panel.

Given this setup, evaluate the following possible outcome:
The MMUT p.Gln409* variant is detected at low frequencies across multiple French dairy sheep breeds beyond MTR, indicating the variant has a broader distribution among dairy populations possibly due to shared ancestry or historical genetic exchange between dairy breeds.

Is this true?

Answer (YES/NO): NO